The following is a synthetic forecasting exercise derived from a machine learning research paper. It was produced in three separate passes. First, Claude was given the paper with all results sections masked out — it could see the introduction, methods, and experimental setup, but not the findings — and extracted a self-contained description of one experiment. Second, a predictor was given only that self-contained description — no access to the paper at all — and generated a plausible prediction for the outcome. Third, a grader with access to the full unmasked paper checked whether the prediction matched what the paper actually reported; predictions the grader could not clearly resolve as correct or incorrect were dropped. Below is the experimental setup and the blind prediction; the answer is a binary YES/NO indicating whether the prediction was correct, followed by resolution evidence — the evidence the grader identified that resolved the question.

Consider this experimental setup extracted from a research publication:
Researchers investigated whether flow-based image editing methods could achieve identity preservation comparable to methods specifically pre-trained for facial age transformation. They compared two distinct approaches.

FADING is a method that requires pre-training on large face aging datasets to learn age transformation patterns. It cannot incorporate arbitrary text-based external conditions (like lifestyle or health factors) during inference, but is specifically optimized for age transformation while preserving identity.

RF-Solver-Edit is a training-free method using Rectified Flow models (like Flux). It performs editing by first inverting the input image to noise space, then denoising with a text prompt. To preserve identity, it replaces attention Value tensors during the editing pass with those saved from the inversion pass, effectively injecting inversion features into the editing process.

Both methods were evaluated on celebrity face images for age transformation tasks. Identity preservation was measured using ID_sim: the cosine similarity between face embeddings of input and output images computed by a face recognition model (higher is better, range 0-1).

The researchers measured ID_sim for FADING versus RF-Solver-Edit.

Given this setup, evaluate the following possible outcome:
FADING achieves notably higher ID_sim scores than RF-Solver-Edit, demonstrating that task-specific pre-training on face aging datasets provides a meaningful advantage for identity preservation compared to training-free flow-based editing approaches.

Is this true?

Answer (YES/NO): NO